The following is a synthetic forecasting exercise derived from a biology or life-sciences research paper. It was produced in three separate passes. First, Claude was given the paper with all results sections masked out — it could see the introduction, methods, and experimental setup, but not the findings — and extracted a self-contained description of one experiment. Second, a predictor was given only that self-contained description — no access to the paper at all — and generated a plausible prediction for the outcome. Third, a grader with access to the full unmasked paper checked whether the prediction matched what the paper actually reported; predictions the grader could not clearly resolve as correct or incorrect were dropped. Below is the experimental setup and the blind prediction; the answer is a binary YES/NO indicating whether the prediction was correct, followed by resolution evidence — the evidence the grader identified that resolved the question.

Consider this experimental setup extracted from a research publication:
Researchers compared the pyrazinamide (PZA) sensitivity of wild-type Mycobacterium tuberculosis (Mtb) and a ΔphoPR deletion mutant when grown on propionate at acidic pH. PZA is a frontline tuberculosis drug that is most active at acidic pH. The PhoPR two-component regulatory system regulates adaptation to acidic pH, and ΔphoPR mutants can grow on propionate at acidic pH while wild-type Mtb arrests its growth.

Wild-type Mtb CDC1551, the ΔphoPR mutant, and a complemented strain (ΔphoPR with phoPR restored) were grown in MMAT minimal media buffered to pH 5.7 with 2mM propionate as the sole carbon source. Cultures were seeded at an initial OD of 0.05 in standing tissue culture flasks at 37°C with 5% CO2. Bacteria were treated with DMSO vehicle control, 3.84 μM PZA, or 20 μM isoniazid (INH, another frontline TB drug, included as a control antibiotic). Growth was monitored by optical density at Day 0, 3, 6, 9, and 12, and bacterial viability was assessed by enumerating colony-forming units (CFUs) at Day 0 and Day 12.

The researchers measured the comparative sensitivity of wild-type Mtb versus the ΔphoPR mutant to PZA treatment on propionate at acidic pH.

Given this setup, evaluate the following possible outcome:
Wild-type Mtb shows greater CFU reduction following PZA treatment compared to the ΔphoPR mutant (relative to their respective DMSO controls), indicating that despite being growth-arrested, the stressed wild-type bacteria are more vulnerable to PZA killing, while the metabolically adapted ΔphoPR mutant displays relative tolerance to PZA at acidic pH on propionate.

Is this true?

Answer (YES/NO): NO